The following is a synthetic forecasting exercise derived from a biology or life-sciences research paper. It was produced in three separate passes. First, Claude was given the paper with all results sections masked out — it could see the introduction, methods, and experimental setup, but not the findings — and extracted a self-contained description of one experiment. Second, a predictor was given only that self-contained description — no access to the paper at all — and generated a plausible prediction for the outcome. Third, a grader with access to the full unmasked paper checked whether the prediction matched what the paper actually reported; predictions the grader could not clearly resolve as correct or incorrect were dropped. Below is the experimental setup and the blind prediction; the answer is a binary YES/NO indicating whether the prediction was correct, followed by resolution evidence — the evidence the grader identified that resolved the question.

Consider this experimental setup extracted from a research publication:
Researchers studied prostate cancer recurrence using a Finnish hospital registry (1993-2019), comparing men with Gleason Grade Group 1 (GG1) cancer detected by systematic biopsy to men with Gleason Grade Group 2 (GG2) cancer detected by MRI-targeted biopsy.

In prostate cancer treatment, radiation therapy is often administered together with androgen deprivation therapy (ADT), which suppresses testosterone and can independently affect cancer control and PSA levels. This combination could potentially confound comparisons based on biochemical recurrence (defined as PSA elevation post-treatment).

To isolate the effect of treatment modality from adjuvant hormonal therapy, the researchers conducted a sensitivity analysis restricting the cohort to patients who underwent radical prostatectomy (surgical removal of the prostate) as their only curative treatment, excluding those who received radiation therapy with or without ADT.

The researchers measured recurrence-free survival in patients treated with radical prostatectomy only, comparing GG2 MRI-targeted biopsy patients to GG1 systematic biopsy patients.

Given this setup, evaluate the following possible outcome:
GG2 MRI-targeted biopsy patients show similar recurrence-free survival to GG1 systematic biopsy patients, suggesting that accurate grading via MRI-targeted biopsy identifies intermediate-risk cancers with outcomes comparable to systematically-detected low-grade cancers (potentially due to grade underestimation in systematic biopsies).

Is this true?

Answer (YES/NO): NO